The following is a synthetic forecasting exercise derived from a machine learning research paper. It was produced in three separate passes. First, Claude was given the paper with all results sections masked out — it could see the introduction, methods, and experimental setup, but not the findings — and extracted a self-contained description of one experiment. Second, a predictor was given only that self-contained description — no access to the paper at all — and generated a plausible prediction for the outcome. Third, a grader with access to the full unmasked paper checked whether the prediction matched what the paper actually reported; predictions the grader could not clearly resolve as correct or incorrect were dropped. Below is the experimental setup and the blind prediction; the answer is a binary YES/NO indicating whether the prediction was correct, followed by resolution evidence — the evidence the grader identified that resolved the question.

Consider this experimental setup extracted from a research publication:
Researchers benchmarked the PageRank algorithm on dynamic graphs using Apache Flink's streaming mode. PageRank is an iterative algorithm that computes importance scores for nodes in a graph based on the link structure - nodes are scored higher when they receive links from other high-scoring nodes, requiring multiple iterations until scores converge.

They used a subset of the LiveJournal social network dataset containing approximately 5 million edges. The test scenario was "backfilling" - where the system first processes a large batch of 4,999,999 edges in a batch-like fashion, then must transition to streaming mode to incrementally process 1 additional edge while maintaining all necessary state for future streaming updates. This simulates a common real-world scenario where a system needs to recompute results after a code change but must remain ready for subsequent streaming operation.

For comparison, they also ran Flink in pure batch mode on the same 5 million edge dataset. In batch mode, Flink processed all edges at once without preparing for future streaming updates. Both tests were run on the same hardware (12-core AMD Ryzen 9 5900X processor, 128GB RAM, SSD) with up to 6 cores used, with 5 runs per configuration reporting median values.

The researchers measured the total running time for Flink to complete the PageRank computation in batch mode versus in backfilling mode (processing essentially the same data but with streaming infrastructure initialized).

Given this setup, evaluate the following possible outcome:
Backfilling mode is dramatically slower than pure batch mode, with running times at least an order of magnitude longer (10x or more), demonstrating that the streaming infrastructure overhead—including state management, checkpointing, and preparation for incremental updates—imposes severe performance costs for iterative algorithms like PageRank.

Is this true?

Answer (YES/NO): NO